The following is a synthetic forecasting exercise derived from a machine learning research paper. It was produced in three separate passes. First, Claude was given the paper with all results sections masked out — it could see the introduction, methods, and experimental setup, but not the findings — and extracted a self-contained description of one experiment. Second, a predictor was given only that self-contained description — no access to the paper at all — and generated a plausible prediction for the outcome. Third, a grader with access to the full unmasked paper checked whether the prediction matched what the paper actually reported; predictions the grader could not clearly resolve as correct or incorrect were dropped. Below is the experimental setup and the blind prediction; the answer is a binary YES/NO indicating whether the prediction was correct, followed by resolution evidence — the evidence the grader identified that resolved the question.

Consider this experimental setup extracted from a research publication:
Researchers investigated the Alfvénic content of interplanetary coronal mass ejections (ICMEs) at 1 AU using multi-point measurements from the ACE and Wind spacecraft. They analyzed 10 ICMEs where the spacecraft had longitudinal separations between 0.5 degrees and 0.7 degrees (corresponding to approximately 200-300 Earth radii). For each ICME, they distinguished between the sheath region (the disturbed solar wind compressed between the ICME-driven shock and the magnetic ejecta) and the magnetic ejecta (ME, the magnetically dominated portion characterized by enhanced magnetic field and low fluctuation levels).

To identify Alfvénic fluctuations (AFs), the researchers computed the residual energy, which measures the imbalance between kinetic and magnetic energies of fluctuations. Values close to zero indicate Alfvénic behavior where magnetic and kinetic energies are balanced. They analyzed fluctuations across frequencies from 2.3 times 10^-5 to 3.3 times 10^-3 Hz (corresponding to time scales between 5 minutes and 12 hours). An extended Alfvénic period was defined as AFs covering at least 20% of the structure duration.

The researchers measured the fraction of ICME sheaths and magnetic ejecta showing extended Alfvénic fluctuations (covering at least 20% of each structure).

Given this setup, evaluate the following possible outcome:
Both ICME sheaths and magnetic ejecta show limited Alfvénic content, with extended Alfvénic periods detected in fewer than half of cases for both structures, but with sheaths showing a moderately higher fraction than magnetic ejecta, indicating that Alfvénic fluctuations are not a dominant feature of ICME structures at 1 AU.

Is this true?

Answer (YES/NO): NO